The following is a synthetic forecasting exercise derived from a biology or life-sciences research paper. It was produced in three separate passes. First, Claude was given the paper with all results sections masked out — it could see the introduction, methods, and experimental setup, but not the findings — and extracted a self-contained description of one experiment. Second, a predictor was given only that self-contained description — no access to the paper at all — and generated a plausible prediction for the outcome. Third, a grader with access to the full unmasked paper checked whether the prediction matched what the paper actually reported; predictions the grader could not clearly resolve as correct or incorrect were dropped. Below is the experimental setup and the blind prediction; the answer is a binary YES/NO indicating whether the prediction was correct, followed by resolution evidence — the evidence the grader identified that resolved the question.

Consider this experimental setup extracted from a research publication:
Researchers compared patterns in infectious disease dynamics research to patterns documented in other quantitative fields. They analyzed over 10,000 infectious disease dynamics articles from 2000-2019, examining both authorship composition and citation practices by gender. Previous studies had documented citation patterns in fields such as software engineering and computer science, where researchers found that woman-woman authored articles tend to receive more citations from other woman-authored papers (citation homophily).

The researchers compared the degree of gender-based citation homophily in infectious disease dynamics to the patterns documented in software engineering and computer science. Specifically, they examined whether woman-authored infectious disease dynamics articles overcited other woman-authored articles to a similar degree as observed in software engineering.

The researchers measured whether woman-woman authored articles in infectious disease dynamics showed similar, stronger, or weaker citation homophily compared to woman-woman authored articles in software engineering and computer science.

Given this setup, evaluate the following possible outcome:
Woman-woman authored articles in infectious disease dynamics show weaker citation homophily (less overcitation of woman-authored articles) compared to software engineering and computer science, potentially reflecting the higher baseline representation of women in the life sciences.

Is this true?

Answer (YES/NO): YES